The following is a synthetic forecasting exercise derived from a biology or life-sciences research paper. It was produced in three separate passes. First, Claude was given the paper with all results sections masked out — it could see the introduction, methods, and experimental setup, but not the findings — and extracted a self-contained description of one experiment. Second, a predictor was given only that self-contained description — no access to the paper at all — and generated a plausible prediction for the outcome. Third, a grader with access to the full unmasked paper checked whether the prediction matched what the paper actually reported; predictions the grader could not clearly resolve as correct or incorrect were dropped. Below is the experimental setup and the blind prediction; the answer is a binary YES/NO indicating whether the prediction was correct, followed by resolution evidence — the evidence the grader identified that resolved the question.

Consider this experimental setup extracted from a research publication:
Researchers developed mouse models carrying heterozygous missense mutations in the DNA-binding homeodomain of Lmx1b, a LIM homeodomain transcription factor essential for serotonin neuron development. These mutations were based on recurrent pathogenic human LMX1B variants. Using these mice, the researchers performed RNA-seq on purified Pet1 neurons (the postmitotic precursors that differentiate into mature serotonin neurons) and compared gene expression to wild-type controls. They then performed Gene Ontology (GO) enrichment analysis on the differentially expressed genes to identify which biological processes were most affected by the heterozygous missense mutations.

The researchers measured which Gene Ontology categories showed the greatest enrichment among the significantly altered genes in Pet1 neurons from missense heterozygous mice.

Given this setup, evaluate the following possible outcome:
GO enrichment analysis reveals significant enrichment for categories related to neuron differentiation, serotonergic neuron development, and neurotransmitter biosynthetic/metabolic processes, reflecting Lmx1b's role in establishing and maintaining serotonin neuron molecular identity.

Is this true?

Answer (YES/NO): NO